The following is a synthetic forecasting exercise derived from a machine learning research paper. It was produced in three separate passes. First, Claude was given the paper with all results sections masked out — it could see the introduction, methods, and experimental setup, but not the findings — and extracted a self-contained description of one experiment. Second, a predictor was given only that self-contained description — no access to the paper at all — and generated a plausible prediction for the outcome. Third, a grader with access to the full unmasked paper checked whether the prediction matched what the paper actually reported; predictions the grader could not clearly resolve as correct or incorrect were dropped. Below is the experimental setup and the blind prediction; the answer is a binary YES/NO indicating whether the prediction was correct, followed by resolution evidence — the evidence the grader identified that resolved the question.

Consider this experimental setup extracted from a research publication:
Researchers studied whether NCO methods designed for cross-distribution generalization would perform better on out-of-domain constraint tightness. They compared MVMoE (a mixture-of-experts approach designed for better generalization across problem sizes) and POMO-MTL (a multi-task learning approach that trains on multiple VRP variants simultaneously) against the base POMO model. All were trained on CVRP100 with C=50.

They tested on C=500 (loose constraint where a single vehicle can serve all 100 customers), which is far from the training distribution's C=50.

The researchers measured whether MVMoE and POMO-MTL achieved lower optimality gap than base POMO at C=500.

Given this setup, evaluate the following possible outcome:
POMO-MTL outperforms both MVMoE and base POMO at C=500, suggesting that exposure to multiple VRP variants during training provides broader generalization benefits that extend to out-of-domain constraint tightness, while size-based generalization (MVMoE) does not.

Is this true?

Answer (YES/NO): NO